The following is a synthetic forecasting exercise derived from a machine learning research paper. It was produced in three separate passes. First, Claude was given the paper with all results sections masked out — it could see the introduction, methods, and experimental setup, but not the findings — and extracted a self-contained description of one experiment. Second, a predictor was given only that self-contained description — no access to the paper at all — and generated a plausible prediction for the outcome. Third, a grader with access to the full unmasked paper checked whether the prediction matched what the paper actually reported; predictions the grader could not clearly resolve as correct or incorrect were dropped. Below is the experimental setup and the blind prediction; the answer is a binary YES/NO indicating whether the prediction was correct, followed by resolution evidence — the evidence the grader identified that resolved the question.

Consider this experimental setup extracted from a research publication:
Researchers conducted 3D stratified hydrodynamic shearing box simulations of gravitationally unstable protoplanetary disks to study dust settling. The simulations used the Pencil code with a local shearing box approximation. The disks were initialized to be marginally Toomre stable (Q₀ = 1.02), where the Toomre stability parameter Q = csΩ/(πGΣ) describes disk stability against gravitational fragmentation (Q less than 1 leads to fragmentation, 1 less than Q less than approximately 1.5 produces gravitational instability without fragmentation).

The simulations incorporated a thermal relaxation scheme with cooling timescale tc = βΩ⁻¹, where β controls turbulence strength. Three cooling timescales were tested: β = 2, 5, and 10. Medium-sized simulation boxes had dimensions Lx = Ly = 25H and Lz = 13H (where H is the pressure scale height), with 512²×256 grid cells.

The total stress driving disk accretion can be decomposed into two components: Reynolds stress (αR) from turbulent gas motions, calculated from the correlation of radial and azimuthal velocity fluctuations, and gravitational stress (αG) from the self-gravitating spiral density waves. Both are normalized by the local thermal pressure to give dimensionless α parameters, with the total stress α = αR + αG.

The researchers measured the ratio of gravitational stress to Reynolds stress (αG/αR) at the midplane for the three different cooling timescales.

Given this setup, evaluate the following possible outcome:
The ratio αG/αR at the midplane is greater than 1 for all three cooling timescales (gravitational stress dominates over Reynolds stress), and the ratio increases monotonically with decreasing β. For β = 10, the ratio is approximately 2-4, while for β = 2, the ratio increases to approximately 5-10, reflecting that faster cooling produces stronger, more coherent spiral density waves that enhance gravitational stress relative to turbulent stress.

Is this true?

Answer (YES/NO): NO